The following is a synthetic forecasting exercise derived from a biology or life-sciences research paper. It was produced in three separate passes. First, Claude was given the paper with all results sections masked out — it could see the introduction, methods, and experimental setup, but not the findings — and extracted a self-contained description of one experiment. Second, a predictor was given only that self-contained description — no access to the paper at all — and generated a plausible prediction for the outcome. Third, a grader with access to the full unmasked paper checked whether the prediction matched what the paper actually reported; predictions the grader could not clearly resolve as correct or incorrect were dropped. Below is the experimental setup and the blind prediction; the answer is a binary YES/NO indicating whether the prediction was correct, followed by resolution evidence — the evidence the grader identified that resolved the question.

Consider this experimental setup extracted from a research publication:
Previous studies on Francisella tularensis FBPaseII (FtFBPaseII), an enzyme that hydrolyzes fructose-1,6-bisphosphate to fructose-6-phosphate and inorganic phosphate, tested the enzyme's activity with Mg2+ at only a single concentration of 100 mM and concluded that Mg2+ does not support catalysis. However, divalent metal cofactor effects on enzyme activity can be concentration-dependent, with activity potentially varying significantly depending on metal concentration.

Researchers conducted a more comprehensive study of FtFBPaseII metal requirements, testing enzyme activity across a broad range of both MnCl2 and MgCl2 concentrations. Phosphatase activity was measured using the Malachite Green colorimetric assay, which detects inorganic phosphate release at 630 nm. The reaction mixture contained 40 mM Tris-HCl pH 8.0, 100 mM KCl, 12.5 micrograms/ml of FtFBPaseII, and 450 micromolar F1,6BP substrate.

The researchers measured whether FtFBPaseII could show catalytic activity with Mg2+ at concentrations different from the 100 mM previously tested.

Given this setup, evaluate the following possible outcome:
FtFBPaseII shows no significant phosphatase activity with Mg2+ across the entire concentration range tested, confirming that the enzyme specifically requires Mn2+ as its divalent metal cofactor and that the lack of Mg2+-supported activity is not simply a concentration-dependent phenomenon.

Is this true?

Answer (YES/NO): YES